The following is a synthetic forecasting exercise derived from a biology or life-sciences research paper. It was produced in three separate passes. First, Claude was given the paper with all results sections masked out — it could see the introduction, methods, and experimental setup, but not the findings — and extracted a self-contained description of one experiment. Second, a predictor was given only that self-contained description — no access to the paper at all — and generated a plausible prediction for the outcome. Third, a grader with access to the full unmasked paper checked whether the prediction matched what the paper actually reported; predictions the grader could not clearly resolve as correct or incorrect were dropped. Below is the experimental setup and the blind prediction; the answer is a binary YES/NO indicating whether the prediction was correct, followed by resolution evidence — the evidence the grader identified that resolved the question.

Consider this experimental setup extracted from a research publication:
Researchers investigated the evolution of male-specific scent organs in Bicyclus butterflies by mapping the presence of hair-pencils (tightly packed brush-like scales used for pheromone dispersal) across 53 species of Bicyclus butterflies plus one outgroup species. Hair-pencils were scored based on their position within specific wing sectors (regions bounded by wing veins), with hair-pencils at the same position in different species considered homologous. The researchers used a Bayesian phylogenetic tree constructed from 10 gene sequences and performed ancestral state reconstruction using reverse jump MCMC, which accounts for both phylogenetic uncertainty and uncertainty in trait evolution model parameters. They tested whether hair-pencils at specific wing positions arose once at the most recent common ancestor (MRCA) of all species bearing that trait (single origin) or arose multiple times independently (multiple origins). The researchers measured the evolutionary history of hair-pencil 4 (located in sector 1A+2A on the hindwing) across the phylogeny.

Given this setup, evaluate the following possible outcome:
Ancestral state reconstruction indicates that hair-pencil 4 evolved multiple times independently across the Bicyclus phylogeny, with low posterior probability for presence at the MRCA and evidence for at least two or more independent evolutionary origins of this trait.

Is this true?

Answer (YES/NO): YES